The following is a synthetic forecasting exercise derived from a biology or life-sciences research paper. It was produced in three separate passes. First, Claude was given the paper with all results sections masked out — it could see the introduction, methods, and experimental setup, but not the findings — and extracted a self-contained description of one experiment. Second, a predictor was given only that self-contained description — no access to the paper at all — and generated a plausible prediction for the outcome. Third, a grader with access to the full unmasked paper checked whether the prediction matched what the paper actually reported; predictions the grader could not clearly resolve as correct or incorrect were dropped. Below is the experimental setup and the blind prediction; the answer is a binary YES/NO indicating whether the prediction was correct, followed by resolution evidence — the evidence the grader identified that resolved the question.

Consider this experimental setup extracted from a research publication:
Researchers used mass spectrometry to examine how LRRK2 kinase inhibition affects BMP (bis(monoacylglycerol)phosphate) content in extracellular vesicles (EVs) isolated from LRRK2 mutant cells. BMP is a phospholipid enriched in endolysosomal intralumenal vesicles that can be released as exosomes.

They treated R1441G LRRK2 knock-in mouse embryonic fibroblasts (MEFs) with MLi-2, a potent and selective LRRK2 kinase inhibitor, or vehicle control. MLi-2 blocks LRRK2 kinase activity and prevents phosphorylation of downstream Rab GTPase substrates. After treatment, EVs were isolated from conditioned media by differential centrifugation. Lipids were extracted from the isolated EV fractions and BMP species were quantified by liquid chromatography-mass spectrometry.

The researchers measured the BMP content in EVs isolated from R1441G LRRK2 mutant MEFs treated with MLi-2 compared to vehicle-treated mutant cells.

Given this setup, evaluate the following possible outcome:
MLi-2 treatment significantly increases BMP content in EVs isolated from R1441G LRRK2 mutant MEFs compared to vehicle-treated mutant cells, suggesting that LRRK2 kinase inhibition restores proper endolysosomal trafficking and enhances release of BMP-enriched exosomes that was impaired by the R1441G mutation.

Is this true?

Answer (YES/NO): NO